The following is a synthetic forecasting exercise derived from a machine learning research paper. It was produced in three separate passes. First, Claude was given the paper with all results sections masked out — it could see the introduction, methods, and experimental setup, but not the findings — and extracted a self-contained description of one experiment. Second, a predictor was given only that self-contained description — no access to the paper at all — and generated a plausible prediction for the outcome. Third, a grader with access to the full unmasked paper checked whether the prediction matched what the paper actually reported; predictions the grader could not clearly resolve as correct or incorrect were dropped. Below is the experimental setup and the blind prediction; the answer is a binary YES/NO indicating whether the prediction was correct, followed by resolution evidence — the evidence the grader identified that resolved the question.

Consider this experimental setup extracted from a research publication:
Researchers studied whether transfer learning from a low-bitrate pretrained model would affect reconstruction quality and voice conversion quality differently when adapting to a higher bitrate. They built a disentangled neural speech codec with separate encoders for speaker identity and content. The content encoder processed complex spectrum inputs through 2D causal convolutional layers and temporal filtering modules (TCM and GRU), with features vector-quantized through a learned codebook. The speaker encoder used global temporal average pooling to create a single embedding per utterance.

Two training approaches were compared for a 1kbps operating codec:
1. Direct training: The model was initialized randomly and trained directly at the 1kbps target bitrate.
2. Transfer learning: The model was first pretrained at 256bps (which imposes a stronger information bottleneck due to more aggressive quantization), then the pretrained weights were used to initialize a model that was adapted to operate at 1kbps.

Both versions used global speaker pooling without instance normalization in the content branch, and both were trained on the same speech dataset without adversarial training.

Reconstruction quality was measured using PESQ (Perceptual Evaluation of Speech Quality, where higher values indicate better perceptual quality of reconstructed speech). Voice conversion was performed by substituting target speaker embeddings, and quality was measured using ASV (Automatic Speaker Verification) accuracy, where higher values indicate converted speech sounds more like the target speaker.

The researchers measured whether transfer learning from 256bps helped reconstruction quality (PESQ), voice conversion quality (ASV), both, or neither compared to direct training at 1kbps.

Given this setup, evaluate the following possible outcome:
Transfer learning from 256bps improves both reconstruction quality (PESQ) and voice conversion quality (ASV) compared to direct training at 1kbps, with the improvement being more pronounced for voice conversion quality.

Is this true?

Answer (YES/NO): NO